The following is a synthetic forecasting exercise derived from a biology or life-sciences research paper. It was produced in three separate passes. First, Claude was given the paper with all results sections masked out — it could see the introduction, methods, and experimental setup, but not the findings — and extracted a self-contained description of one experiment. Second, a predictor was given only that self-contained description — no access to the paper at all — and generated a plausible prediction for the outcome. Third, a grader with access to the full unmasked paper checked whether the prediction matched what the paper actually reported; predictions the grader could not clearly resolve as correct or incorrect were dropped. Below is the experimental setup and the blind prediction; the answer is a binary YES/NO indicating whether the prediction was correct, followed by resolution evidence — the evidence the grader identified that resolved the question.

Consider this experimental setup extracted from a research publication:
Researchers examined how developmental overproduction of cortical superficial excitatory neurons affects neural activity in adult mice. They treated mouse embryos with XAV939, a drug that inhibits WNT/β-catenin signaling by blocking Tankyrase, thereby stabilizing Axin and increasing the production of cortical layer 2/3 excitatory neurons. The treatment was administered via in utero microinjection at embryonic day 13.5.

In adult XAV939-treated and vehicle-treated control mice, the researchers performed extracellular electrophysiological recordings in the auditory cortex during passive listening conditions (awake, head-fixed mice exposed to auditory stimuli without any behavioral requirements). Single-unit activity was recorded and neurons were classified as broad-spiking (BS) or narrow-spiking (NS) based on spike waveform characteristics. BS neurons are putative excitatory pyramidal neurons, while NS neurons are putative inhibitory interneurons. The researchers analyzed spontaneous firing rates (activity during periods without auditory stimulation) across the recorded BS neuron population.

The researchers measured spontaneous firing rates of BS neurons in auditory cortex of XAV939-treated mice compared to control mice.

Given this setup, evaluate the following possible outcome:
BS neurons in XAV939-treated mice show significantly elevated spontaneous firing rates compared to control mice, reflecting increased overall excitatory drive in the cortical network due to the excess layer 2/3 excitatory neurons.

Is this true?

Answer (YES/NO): NO